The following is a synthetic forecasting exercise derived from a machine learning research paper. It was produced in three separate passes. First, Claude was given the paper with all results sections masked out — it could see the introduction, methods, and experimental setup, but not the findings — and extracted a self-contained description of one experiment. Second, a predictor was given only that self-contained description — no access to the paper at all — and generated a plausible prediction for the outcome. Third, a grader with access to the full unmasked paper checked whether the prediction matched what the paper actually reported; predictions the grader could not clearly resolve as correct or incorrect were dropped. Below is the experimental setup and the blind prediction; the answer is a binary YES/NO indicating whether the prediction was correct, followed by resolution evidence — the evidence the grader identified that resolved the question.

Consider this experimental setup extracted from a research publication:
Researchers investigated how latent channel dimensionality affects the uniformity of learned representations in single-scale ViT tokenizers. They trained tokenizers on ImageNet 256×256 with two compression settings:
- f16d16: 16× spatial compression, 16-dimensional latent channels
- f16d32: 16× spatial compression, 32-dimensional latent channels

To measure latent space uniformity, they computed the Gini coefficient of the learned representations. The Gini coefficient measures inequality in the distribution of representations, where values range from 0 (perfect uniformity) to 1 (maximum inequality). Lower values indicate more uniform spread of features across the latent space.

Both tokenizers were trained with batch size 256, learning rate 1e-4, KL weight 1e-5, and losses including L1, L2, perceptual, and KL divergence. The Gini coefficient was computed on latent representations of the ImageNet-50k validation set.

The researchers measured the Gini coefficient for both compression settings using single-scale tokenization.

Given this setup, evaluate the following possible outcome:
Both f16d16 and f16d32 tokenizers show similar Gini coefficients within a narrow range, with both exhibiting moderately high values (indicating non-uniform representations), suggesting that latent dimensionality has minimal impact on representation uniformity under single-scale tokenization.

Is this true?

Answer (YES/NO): NO